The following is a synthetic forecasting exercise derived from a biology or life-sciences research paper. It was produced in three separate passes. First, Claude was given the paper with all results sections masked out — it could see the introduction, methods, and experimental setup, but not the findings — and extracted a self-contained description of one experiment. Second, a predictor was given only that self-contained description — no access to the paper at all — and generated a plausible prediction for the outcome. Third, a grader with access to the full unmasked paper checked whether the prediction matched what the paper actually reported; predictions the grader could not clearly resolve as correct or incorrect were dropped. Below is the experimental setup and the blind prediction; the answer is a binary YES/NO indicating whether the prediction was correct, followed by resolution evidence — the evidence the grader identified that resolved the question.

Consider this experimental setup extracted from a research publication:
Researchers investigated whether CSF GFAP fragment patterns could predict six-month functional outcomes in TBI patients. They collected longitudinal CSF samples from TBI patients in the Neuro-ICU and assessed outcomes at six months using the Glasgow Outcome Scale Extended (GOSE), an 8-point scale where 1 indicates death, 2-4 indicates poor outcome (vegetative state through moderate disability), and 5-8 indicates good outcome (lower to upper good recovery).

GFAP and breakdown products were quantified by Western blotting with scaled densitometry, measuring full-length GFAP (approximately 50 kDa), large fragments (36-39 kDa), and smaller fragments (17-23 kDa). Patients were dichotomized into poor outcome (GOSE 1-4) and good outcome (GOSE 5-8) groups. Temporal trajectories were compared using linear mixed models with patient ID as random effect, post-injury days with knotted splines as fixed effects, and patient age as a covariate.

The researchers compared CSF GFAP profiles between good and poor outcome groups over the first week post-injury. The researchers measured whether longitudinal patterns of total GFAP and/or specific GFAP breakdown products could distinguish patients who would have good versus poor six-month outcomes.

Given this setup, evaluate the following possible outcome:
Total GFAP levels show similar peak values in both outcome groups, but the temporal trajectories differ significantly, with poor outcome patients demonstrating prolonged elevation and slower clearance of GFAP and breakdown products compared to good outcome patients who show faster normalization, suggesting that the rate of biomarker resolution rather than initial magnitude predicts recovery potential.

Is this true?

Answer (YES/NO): NO